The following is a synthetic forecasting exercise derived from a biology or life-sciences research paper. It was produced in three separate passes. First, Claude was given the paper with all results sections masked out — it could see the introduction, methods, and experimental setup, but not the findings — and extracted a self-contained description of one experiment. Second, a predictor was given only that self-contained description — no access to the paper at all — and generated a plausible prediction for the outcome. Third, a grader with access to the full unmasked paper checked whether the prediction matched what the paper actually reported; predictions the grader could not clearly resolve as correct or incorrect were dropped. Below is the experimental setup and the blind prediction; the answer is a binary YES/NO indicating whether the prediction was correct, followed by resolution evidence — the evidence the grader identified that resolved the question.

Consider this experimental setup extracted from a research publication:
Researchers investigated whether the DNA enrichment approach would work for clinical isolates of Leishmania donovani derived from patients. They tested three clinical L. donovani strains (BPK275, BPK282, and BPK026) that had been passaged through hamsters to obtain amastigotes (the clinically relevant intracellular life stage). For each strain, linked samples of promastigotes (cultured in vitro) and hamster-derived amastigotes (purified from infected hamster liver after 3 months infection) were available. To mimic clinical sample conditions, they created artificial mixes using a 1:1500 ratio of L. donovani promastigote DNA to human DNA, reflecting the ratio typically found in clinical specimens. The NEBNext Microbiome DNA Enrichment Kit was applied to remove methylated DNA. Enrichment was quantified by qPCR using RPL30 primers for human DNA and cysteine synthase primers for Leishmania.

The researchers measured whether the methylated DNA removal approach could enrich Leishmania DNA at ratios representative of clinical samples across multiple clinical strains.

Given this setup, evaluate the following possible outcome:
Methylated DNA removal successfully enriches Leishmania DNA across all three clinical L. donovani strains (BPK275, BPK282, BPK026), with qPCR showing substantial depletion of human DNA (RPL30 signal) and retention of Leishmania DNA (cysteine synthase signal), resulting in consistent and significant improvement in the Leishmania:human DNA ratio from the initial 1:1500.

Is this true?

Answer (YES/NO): YES